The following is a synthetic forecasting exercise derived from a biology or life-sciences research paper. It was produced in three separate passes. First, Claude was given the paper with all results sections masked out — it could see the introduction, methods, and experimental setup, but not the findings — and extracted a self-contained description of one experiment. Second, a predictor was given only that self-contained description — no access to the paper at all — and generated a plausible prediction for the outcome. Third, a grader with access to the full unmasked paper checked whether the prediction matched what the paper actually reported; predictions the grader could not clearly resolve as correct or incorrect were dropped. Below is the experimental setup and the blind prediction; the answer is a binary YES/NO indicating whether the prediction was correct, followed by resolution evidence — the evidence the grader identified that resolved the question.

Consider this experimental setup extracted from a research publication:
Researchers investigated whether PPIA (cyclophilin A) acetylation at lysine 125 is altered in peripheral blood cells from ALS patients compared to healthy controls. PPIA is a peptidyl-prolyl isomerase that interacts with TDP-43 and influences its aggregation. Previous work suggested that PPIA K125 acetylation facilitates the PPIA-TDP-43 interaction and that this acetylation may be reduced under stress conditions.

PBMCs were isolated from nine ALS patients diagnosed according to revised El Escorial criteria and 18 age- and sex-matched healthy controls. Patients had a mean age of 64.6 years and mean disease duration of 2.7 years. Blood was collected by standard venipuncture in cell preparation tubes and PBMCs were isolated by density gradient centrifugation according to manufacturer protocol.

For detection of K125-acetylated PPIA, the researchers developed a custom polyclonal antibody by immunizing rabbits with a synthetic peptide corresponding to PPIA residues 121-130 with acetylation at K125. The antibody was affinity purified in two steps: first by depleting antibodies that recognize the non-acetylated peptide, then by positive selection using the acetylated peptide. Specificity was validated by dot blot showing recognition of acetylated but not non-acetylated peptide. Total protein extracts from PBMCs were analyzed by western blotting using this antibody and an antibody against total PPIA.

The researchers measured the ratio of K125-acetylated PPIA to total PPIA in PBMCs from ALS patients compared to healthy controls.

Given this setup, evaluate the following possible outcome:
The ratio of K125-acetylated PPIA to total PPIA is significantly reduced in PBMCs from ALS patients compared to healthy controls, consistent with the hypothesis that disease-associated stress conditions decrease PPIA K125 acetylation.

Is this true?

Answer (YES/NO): YES